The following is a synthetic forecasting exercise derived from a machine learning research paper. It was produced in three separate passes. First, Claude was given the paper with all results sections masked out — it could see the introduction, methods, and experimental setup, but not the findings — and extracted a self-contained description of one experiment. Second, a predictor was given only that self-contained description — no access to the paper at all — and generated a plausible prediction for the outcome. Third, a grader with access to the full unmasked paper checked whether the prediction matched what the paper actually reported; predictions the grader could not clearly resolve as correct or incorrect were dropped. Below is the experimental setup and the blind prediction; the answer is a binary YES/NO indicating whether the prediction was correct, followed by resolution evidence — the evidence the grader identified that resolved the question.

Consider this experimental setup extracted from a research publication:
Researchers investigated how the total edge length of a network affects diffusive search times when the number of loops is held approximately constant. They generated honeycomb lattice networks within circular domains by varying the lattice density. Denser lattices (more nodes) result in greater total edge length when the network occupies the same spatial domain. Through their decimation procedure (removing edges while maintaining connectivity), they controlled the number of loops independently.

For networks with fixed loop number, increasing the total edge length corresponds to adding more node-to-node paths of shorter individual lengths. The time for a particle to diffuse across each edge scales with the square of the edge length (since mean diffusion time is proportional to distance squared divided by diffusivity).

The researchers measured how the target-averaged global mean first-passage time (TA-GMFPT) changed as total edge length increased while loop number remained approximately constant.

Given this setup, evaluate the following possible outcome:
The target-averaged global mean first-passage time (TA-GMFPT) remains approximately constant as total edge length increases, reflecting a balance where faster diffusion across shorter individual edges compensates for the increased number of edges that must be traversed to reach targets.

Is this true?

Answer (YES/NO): NO